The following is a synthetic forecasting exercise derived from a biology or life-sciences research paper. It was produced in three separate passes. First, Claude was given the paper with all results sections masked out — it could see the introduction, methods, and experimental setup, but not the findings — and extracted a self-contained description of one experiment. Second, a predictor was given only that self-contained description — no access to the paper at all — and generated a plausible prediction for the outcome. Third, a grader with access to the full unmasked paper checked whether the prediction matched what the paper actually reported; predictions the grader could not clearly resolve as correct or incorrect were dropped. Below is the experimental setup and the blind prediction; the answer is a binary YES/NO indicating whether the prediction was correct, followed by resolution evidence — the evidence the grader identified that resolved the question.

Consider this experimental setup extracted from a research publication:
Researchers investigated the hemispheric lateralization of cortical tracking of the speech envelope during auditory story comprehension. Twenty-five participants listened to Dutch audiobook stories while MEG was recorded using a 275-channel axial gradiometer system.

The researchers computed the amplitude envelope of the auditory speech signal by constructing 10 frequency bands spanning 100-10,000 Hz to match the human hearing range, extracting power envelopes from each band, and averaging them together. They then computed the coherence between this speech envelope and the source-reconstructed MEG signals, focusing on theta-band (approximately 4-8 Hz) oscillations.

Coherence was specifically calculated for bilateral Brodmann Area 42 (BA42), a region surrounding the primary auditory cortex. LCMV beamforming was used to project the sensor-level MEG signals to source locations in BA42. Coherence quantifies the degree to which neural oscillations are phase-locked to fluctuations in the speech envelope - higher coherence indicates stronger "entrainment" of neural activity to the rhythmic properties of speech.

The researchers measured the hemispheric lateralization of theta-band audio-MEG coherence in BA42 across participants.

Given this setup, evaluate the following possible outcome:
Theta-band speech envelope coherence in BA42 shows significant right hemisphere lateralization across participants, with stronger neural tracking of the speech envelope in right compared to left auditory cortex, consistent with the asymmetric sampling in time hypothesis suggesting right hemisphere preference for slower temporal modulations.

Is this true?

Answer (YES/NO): YES